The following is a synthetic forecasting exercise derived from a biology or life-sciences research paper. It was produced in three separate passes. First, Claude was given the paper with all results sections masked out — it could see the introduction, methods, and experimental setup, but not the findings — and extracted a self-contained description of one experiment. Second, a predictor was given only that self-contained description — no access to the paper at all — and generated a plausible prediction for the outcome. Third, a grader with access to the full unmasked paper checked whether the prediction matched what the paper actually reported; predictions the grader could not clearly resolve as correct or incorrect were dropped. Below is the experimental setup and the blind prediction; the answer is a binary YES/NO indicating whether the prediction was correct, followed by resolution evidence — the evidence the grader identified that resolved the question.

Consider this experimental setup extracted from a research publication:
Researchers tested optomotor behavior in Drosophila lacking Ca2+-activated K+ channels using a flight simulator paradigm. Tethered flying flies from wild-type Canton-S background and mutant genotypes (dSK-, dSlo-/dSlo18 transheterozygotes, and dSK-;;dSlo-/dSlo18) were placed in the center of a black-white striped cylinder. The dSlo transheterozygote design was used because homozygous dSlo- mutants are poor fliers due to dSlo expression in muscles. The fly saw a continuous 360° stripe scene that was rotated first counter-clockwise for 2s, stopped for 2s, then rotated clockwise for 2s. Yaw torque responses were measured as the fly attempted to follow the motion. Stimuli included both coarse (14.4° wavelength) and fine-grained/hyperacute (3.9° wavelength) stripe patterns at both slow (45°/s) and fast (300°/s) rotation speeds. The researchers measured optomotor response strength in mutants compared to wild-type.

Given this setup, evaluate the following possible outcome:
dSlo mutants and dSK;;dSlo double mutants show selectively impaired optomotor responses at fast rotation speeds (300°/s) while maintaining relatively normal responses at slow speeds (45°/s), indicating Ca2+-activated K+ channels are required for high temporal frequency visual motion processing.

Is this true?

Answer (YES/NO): NO